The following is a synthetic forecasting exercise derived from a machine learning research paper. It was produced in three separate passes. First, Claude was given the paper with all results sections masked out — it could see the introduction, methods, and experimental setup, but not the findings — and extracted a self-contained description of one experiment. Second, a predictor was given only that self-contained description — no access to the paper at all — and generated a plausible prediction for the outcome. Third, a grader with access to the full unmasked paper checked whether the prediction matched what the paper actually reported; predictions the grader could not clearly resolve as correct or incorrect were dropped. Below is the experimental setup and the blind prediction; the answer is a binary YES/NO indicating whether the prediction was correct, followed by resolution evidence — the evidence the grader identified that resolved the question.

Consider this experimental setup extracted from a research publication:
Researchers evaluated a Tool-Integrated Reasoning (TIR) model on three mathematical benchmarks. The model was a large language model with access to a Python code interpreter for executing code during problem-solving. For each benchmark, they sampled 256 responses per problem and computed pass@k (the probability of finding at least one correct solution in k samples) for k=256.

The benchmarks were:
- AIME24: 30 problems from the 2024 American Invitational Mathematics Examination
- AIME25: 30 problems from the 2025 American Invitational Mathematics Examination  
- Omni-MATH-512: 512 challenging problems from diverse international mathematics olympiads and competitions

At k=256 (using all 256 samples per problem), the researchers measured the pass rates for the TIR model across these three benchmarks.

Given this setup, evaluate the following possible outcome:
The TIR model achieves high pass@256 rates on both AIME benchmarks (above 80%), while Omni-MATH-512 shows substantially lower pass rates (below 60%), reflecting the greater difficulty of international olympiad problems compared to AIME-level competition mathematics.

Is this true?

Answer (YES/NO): NO